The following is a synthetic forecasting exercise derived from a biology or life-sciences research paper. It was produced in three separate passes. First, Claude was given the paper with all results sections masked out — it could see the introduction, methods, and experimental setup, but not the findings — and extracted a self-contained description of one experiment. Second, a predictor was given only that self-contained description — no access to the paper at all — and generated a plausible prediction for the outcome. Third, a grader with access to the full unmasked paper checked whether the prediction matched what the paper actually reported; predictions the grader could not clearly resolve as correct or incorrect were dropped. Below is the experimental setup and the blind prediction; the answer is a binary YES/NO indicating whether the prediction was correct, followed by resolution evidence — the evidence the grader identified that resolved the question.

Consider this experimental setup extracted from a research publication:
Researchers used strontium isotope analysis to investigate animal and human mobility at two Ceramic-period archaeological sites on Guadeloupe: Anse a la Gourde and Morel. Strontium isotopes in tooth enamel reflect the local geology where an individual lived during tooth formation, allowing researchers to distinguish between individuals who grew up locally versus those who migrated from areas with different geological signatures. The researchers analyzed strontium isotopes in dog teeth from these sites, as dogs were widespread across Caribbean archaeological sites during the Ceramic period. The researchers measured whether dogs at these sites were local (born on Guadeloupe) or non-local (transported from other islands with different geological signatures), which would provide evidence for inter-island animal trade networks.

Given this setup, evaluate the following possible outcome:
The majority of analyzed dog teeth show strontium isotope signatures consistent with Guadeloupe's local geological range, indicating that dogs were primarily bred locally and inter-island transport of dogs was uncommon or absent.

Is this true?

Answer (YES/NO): NO